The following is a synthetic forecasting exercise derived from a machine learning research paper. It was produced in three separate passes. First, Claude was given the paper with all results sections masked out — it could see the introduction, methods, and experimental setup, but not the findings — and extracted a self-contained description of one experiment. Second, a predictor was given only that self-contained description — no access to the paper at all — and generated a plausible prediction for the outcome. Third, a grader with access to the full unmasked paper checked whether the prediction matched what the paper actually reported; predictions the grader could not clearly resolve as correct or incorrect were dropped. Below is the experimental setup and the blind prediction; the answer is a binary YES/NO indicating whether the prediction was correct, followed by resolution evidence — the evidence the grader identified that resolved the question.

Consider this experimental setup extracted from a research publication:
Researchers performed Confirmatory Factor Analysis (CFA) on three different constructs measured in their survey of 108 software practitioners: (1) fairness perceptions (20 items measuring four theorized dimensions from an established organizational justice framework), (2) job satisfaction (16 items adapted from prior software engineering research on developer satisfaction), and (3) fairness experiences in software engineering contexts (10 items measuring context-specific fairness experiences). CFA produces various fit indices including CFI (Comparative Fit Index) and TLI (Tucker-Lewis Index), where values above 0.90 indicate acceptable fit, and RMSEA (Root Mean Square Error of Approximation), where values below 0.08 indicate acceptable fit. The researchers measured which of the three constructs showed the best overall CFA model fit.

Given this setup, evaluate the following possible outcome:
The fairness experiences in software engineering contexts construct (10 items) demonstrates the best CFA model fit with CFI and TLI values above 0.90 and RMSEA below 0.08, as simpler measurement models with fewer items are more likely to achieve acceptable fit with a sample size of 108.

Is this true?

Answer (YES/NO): NO